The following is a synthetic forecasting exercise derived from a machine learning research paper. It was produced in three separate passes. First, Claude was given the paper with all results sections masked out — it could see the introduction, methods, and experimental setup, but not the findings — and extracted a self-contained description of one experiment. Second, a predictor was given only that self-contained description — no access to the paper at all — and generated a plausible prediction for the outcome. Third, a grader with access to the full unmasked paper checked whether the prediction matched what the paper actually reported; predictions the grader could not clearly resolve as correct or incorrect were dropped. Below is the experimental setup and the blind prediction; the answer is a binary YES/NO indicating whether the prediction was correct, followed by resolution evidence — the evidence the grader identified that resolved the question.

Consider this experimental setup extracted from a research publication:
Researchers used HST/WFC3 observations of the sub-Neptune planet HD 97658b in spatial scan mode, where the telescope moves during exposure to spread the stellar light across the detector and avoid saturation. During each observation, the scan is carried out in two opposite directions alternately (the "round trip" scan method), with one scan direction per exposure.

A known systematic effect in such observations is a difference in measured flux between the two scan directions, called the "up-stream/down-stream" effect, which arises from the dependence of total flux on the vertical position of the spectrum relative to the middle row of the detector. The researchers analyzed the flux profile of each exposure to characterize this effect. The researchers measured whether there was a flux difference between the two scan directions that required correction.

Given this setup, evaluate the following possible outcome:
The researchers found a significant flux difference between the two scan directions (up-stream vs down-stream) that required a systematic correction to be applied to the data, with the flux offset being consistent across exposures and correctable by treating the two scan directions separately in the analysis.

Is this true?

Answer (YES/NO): NO